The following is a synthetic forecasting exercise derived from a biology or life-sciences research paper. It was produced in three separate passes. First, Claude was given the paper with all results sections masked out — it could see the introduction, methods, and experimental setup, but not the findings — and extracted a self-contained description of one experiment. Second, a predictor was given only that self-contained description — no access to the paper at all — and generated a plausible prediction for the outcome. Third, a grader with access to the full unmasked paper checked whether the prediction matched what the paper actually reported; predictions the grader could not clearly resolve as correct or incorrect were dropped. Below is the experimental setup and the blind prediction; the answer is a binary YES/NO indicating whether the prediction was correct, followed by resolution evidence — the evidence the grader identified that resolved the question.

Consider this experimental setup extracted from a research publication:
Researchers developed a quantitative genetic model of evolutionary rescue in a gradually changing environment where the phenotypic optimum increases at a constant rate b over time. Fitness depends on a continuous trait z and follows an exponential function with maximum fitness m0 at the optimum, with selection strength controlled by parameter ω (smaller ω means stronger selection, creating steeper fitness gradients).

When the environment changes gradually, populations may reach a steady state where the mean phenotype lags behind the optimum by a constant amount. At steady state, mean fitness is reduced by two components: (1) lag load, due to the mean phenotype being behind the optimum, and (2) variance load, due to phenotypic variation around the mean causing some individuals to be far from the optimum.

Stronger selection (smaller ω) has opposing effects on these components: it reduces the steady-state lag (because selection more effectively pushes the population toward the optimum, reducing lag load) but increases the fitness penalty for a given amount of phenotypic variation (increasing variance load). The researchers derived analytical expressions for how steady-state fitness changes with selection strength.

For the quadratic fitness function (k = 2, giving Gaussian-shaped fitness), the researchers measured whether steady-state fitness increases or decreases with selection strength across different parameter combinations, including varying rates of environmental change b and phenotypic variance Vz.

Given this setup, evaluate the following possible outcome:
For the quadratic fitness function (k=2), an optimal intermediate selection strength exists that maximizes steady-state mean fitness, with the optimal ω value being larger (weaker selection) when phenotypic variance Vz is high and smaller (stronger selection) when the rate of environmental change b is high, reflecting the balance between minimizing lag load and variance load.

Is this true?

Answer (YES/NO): NO